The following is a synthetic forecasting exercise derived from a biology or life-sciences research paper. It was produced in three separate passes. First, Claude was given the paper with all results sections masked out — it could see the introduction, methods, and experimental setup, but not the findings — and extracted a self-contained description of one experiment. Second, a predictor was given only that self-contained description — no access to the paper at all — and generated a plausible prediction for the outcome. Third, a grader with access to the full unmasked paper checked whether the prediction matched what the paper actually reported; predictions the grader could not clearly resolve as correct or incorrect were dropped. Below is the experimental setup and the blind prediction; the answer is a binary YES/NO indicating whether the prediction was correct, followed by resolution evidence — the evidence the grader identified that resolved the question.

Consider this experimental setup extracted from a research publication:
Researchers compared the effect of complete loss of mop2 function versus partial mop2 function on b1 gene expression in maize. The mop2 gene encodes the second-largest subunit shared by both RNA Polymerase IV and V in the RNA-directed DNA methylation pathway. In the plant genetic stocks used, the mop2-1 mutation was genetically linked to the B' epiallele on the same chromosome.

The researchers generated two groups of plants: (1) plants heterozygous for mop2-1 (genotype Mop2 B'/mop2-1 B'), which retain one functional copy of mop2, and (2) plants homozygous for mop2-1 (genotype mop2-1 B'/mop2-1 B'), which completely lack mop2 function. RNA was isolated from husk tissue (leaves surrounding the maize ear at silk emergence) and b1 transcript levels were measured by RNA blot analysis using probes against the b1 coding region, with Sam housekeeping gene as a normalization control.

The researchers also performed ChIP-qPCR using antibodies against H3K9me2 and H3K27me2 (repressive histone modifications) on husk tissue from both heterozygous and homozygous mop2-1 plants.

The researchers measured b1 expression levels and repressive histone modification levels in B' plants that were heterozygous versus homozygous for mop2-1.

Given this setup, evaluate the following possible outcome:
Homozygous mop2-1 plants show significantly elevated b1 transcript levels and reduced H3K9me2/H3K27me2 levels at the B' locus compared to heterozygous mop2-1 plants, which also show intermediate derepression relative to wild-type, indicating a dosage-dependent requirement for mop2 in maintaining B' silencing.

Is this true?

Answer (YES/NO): NO